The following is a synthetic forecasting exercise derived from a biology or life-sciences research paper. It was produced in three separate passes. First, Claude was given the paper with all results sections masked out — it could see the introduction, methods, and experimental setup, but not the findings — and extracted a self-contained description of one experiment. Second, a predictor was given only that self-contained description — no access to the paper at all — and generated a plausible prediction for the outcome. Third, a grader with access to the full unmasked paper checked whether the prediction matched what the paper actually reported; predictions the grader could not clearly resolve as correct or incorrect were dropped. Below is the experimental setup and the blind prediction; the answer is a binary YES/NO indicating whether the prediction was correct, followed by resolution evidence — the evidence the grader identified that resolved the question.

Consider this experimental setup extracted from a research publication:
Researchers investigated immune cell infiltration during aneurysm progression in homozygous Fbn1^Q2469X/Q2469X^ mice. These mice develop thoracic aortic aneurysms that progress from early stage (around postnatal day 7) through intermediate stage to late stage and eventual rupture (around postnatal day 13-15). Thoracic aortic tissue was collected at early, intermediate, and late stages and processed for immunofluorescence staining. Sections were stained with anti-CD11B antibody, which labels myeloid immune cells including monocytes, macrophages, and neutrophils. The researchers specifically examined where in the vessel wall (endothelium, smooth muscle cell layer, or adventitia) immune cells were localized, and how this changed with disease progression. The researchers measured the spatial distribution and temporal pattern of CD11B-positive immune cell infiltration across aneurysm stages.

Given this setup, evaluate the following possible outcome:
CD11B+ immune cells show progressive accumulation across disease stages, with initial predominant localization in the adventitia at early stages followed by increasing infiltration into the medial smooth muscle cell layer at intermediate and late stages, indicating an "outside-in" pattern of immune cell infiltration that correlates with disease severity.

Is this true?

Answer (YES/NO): NO